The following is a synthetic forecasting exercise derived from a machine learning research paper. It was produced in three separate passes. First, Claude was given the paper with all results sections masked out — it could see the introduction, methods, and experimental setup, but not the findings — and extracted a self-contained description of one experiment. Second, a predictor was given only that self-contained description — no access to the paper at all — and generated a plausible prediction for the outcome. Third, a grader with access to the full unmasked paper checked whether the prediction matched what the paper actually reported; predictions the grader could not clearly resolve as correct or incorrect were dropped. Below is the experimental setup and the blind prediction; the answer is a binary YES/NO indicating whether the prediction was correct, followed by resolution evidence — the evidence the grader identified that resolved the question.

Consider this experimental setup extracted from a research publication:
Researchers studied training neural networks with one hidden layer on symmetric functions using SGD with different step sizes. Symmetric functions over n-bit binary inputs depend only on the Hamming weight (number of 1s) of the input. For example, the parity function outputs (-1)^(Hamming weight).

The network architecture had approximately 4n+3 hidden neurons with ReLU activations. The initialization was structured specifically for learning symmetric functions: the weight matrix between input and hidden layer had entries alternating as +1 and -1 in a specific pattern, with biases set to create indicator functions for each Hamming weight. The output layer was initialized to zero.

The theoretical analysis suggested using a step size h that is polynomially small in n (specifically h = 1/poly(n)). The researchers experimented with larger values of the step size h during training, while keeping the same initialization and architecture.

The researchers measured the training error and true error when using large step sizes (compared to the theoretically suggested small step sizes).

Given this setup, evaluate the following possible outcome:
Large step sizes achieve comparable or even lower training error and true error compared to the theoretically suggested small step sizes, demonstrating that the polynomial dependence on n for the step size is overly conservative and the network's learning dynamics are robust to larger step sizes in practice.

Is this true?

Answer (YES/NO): NO